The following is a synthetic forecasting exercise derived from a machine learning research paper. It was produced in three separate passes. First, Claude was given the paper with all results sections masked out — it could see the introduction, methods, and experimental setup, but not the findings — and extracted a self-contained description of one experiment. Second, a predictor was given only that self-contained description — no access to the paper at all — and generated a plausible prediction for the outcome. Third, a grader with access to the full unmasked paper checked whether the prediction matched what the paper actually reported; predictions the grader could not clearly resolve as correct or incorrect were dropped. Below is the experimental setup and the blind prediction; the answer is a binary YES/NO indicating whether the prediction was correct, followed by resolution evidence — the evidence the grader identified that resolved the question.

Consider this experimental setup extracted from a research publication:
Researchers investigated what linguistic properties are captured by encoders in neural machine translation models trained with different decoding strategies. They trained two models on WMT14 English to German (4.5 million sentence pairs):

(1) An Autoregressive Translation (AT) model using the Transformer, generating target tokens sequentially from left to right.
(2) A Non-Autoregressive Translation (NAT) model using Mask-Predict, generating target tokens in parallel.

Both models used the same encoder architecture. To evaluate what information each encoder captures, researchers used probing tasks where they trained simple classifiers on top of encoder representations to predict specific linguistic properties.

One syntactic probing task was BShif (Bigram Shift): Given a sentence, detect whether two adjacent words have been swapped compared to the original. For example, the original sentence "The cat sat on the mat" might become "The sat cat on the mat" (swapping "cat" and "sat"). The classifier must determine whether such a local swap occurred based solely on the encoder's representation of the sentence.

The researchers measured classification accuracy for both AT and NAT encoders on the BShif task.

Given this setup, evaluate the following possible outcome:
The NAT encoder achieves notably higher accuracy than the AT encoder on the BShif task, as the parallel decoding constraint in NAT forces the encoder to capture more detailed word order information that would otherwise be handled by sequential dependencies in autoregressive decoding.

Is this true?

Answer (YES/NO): NO